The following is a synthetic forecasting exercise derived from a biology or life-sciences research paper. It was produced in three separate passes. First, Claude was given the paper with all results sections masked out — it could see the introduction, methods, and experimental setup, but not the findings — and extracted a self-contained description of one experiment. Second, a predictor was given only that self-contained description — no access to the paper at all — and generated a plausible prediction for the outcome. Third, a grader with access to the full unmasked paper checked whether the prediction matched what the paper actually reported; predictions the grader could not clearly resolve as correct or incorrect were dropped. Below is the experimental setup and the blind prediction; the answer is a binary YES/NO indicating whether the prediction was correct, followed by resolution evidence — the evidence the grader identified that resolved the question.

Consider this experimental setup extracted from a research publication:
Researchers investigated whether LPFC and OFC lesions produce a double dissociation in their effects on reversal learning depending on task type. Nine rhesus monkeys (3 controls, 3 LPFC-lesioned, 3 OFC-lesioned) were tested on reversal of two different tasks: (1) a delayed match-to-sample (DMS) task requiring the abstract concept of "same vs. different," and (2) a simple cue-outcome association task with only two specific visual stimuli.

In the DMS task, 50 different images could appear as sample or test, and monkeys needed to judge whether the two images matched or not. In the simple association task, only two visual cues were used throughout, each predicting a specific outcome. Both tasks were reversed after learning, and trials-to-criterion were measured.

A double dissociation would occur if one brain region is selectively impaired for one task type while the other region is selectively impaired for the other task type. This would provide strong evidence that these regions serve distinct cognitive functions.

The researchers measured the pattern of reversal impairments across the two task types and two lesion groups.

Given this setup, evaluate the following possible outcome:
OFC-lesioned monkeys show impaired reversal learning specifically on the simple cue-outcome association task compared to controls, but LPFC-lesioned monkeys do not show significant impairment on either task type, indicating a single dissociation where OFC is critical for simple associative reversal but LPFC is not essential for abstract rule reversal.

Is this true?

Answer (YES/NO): NO